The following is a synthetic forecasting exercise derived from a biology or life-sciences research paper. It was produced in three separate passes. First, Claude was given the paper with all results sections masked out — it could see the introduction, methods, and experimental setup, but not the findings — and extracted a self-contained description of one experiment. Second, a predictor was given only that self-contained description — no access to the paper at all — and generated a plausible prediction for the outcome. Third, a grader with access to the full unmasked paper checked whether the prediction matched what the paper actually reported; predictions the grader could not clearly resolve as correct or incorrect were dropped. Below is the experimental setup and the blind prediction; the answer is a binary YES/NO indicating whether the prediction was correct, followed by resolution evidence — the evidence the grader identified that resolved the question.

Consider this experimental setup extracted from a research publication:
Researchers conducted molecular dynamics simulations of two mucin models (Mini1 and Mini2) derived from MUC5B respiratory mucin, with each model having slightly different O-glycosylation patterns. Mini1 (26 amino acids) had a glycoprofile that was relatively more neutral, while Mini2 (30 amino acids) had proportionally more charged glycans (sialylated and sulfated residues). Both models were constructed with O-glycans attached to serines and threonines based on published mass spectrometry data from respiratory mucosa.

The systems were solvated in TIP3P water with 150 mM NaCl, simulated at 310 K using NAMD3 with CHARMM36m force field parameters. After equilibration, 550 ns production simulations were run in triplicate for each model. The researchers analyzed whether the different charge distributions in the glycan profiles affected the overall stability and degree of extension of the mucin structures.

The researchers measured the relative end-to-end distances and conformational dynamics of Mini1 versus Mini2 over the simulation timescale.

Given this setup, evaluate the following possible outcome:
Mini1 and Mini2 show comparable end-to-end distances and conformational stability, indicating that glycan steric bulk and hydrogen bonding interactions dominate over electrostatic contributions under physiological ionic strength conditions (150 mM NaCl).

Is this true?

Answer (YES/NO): YES